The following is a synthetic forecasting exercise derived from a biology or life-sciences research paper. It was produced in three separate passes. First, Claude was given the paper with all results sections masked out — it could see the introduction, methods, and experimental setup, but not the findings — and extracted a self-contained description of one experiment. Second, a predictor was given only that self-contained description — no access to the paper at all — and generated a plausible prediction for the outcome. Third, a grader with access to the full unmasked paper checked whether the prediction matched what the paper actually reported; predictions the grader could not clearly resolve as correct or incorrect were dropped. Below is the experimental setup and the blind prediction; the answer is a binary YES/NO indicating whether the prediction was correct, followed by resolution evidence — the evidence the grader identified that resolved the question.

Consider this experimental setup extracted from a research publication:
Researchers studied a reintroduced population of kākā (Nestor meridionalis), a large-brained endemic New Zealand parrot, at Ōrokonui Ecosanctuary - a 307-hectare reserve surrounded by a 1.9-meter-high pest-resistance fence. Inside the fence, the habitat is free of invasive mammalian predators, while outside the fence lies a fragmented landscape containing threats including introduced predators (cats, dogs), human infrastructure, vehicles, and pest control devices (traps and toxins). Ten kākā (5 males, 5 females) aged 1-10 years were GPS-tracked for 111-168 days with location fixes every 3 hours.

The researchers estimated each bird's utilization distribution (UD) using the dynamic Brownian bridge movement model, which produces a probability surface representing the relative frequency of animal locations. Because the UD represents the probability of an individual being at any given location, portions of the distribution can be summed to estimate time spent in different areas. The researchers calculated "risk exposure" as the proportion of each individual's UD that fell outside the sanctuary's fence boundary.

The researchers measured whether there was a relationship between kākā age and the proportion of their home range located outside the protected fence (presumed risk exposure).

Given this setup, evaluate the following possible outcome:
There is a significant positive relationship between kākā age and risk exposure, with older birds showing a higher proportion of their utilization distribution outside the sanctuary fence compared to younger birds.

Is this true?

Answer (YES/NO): NO